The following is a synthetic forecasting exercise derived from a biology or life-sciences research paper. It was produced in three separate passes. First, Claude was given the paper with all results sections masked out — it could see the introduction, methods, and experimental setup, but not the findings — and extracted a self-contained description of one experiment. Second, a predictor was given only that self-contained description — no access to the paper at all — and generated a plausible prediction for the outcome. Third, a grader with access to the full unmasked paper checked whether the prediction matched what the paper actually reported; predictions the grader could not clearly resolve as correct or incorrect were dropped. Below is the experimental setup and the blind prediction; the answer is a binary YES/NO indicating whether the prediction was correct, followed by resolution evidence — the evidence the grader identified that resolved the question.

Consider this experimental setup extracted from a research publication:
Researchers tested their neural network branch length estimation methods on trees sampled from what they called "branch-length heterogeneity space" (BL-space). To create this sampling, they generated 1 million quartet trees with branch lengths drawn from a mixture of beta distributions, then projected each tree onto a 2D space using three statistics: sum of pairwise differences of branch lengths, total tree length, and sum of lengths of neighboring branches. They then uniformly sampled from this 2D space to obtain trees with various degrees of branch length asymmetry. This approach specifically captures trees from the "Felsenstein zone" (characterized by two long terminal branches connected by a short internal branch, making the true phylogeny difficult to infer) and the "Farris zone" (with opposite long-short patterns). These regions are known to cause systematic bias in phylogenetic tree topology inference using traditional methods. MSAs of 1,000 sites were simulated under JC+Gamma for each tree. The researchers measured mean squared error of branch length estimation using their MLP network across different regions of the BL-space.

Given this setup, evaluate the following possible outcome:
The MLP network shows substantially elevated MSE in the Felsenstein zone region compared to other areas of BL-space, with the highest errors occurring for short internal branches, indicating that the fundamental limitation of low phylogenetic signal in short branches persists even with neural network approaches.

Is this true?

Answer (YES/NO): NO